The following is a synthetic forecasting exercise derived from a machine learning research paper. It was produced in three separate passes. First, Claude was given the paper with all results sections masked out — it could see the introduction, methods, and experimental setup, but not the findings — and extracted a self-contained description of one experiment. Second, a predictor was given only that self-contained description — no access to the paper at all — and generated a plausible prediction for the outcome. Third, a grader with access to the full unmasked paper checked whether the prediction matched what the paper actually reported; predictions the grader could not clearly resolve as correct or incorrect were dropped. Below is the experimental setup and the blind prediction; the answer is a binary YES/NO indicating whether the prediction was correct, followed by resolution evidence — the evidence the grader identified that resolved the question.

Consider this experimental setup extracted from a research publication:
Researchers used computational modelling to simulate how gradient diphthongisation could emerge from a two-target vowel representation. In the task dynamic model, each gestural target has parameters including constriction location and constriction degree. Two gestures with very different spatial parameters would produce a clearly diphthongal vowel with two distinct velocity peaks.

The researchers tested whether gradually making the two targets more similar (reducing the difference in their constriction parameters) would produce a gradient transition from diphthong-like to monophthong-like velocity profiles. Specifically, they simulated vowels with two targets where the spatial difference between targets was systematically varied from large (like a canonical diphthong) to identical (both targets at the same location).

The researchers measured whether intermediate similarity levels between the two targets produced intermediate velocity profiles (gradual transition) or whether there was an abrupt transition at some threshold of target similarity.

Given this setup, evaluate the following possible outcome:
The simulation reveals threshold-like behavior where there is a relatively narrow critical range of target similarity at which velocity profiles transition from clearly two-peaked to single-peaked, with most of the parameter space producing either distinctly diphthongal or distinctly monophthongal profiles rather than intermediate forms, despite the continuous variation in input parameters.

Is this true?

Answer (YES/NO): NO